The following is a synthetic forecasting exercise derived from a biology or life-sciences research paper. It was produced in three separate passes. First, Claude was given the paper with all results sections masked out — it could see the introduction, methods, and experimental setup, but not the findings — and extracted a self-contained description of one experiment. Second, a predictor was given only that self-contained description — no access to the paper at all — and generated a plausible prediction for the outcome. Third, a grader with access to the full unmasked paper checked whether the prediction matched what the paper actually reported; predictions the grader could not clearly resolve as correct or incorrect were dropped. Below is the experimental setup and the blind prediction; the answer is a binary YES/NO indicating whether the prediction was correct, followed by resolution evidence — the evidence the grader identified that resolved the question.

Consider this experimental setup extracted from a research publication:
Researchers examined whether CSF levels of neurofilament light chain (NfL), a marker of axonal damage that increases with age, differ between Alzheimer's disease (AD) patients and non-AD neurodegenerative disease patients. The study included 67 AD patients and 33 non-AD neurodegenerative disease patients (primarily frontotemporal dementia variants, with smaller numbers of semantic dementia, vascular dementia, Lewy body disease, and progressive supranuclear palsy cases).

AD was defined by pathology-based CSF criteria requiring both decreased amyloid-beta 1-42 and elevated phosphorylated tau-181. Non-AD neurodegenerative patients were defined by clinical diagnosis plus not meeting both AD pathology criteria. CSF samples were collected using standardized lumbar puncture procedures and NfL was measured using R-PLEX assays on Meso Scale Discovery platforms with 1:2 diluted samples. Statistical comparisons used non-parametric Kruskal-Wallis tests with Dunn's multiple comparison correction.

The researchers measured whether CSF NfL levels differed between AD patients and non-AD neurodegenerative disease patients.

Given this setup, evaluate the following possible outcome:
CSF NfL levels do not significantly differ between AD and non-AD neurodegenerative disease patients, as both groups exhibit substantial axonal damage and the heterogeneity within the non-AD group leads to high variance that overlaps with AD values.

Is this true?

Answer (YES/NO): YES